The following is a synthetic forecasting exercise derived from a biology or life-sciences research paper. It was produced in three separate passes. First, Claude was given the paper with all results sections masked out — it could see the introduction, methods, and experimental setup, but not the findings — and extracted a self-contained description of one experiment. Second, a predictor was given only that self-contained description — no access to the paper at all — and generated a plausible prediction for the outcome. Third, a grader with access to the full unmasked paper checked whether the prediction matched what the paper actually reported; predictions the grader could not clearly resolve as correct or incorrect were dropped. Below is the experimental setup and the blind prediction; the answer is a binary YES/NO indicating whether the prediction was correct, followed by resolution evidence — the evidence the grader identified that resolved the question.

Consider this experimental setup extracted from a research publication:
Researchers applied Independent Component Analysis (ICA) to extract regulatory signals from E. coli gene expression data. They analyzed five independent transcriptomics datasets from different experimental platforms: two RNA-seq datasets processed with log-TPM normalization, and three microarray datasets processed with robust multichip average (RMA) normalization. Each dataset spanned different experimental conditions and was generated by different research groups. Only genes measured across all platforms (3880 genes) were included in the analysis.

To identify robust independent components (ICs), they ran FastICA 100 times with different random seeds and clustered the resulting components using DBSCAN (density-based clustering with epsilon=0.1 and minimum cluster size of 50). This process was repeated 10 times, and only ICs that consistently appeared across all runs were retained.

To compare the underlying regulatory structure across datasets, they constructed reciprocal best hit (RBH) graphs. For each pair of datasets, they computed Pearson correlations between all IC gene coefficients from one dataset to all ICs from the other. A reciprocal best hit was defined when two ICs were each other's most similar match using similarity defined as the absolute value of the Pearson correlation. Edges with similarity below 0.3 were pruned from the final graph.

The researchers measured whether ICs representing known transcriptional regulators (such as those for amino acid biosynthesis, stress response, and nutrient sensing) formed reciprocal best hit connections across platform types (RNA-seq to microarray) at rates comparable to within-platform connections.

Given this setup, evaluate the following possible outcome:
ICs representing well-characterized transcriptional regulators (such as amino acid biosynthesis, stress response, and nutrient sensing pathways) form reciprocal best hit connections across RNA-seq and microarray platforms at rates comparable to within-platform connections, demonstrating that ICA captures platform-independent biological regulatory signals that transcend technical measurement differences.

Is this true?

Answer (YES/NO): YES